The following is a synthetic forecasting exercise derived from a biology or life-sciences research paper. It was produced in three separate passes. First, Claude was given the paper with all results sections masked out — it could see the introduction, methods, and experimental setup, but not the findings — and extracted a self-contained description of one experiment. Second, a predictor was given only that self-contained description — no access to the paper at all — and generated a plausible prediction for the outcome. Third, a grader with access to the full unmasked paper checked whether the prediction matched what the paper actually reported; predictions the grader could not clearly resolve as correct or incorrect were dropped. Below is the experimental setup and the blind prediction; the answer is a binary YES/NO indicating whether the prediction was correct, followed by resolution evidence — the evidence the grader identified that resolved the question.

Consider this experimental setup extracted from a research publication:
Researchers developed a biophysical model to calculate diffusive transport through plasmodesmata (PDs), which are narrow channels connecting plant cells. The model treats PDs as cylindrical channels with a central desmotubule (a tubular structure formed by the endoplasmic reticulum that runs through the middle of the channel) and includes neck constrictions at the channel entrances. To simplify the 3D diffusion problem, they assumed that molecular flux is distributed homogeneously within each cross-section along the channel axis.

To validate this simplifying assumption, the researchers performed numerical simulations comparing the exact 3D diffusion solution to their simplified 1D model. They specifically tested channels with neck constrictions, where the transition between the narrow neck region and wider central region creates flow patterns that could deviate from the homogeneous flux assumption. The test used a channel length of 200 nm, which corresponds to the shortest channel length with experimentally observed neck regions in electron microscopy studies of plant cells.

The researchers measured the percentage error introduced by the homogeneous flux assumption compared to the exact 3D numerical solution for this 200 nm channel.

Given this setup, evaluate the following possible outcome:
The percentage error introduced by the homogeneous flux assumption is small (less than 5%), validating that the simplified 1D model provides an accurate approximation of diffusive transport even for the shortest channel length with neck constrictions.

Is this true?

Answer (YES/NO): YES